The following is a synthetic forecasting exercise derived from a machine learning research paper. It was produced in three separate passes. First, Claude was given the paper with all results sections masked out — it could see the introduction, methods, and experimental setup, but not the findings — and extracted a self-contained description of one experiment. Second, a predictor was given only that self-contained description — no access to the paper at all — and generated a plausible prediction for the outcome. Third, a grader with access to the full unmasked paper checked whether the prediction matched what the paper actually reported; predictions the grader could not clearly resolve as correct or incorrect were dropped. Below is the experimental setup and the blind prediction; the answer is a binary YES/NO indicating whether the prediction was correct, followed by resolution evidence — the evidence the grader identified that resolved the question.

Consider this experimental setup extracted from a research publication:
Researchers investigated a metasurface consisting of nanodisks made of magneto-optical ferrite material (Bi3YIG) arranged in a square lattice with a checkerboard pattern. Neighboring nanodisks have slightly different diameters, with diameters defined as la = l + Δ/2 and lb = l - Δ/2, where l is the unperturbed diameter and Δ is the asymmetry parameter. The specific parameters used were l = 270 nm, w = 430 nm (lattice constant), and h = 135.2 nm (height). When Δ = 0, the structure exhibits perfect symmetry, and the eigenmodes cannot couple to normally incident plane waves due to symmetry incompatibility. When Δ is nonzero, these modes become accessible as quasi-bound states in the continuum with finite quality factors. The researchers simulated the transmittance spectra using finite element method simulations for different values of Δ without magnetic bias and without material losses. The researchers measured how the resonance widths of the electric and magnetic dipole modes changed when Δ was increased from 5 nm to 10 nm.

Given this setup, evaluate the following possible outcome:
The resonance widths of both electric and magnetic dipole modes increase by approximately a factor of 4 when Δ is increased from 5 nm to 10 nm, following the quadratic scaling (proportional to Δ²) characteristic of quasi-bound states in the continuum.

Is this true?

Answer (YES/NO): NO